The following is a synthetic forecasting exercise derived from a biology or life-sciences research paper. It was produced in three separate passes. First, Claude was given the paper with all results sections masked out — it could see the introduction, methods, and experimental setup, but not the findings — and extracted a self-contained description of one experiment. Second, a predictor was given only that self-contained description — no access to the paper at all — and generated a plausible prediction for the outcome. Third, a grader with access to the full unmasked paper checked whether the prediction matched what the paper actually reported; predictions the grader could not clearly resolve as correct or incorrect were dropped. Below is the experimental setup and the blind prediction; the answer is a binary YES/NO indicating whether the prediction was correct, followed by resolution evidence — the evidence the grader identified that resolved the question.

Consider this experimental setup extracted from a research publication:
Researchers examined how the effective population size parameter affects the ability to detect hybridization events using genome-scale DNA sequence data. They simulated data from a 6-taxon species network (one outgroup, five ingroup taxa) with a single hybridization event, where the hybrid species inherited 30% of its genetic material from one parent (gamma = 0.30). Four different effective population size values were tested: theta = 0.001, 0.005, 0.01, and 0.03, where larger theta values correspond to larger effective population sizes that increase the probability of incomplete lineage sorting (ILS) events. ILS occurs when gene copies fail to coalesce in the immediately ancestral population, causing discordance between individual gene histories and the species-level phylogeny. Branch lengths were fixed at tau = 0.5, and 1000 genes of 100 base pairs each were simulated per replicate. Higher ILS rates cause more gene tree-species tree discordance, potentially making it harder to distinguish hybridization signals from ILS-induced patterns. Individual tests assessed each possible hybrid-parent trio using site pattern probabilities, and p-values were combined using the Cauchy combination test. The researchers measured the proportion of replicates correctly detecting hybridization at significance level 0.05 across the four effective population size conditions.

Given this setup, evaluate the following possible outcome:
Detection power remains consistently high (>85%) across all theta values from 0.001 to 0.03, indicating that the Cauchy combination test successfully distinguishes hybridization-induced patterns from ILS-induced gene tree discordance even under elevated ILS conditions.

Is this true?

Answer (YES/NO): NO